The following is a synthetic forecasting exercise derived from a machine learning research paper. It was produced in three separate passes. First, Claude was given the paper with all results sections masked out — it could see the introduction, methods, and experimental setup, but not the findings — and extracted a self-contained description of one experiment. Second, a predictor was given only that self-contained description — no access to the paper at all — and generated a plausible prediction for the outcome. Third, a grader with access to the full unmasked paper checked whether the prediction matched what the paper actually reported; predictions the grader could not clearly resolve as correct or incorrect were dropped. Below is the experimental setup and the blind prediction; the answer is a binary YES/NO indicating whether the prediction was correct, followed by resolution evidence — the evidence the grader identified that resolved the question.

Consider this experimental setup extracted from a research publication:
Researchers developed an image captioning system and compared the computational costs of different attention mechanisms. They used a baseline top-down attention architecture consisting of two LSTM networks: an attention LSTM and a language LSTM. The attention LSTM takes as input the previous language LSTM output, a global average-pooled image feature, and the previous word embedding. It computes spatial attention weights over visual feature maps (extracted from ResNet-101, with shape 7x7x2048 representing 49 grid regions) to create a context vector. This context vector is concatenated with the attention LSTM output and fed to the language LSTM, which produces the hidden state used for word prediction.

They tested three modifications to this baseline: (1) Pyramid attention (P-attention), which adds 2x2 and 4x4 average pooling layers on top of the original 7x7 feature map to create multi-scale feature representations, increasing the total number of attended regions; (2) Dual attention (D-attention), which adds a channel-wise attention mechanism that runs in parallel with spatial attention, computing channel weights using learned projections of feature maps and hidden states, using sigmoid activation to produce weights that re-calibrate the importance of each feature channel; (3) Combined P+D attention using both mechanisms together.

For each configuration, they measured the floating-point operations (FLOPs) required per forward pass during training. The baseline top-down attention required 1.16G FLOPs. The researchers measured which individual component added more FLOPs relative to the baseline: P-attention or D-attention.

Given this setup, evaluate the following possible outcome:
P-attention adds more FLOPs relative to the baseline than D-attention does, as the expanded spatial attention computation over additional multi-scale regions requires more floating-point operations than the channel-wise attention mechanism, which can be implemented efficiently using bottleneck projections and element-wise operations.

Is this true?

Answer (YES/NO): NO